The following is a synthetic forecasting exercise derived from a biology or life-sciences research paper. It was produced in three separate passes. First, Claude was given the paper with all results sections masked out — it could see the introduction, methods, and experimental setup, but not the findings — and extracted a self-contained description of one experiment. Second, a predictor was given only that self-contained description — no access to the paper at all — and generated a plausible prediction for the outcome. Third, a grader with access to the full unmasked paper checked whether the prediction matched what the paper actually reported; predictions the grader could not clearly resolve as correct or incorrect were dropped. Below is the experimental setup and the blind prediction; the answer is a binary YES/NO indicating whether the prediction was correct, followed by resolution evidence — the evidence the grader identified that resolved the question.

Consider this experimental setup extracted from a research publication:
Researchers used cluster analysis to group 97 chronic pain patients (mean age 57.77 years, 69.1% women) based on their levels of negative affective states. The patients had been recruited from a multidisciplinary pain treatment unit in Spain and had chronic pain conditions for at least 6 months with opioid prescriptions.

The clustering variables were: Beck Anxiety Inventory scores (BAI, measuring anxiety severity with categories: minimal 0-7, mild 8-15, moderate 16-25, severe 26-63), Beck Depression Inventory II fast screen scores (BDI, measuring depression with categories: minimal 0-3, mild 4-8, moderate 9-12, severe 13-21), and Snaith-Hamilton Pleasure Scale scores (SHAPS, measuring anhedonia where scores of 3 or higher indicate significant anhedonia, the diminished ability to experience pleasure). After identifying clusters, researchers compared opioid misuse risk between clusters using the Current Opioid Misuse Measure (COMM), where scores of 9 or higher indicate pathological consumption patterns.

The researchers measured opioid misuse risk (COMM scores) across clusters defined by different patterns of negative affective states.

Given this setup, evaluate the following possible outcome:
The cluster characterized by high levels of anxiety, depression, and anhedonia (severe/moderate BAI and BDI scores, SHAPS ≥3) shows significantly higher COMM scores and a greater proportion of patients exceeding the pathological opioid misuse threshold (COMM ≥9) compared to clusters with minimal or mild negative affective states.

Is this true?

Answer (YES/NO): NO